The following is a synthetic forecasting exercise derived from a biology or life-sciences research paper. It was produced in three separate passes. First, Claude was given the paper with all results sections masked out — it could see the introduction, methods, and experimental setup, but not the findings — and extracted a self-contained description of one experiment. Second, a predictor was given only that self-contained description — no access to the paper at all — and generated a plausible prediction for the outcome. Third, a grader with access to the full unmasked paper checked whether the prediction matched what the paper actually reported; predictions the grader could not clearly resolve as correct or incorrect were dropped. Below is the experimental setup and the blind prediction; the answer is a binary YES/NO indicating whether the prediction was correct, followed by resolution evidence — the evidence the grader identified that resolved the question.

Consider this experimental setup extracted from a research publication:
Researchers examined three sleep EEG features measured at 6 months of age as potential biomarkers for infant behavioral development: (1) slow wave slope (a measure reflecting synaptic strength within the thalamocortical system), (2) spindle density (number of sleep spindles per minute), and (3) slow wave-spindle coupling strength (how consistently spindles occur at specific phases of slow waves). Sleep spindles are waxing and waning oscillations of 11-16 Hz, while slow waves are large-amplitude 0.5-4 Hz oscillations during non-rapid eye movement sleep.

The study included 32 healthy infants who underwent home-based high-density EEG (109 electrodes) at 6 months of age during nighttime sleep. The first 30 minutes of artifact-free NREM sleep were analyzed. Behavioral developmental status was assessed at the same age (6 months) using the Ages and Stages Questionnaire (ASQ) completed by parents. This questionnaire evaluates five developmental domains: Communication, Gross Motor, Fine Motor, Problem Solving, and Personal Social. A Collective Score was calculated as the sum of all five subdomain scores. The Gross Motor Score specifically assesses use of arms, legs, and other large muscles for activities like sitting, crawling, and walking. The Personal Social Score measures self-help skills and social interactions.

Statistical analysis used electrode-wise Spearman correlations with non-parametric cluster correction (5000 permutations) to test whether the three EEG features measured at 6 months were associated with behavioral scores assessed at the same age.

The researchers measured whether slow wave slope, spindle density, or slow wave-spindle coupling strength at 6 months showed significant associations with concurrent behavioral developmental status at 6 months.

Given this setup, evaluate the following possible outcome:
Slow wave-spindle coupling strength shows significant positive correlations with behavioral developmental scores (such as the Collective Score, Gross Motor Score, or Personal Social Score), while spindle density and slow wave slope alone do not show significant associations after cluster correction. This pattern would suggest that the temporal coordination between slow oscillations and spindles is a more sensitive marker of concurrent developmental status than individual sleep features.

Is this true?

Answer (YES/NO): NO